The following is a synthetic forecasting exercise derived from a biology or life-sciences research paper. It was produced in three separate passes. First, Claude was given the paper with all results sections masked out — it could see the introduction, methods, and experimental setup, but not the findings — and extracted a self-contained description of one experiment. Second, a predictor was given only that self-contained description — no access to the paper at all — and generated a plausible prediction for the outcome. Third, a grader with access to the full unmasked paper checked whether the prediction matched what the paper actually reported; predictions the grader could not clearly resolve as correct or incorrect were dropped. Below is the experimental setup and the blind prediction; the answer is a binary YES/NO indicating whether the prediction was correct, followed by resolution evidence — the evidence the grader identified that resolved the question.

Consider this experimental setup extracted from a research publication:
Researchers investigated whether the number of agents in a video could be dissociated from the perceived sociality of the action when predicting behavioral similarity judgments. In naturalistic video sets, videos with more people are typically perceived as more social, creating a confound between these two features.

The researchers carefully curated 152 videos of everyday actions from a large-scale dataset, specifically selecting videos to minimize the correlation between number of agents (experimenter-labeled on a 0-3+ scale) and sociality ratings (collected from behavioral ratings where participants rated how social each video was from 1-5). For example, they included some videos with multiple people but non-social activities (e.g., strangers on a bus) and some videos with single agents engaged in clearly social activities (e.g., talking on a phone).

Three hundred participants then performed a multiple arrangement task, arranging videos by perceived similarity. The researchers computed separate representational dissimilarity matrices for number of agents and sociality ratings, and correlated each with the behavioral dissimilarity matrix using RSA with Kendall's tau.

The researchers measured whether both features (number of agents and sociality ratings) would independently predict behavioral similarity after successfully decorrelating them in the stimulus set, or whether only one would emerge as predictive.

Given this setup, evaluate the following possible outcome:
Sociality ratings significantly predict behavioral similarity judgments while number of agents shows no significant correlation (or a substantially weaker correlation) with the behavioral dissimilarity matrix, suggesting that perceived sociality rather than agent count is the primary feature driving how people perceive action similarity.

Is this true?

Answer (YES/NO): NO